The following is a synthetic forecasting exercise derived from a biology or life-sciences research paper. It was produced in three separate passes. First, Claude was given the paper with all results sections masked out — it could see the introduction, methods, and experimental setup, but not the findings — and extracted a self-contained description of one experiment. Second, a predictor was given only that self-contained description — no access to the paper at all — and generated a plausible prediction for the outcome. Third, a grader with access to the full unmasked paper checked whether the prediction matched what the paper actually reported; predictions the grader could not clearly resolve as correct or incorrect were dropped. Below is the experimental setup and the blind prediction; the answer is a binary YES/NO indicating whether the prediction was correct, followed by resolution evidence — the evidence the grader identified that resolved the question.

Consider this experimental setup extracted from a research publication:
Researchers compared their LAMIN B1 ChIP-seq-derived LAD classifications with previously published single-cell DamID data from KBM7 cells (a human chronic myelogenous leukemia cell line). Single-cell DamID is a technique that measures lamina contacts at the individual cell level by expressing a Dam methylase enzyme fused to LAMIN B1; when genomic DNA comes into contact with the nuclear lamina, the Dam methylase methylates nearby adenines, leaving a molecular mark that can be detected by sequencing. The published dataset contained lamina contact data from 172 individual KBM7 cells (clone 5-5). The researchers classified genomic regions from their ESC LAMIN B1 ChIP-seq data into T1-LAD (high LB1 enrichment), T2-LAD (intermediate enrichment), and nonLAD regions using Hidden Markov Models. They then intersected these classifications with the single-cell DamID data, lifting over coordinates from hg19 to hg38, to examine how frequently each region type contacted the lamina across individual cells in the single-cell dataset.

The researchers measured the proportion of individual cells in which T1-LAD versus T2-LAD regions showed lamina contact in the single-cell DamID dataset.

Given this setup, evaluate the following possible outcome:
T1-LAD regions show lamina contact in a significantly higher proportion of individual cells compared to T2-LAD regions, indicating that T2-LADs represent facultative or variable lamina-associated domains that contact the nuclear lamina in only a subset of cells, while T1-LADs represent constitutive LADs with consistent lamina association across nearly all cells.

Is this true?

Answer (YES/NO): YES